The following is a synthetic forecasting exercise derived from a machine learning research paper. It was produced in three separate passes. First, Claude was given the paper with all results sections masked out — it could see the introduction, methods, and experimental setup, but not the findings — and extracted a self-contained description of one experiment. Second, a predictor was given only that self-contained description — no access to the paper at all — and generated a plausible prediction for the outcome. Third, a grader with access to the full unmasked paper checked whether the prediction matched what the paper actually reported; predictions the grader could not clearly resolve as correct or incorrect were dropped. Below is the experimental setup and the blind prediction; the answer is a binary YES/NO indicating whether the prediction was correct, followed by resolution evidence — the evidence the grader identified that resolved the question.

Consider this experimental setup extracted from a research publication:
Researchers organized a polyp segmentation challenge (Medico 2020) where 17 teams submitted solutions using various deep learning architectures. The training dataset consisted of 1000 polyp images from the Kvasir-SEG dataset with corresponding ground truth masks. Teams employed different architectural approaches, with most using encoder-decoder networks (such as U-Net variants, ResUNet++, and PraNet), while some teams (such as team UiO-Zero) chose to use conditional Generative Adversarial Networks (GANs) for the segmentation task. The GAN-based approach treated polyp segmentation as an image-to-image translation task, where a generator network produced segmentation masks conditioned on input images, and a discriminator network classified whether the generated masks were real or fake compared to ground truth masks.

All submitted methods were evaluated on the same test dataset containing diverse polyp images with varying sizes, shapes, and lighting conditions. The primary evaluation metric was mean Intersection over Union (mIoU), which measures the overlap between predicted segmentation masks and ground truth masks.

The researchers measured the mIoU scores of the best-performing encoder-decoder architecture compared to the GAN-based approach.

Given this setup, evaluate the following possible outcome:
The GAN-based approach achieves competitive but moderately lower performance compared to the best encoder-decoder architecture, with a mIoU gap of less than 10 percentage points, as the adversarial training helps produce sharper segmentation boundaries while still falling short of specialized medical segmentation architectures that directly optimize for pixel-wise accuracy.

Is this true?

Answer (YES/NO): NO